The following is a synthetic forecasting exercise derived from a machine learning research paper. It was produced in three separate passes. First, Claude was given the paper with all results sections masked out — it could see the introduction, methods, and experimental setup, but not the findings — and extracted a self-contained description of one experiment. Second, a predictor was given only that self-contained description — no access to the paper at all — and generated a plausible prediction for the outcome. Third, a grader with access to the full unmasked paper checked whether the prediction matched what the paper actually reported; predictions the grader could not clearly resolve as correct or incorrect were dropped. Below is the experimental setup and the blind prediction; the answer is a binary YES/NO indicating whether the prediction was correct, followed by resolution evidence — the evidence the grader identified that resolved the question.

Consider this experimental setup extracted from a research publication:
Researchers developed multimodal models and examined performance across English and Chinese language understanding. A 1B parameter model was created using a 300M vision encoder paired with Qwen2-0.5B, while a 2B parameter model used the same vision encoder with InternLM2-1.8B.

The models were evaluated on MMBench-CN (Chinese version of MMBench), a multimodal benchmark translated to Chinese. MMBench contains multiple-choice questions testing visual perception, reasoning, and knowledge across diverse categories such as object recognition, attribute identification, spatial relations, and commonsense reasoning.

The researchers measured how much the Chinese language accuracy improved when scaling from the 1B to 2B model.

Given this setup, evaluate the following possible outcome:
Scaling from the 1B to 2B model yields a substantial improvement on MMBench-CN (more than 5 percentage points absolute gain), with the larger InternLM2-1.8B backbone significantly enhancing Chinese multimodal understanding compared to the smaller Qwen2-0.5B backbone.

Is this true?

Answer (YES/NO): YES